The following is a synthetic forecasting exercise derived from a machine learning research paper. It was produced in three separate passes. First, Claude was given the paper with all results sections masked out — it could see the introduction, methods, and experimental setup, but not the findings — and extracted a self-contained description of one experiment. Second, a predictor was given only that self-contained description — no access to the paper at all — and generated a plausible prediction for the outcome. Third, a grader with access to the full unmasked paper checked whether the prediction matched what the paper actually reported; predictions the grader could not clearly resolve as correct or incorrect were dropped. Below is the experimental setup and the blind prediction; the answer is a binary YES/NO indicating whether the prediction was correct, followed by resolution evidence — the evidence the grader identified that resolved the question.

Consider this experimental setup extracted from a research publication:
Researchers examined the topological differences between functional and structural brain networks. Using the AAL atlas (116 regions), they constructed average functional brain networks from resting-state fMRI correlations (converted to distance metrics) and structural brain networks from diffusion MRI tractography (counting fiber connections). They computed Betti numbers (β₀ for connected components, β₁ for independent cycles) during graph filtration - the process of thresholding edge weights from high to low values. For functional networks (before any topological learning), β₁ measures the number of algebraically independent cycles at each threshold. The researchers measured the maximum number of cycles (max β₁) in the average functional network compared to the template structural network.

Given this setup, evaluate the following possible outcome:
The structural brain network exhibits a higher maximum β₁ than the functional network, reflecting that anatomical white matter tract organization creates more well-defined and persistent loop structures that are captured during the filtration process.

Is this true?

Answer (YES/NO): NO